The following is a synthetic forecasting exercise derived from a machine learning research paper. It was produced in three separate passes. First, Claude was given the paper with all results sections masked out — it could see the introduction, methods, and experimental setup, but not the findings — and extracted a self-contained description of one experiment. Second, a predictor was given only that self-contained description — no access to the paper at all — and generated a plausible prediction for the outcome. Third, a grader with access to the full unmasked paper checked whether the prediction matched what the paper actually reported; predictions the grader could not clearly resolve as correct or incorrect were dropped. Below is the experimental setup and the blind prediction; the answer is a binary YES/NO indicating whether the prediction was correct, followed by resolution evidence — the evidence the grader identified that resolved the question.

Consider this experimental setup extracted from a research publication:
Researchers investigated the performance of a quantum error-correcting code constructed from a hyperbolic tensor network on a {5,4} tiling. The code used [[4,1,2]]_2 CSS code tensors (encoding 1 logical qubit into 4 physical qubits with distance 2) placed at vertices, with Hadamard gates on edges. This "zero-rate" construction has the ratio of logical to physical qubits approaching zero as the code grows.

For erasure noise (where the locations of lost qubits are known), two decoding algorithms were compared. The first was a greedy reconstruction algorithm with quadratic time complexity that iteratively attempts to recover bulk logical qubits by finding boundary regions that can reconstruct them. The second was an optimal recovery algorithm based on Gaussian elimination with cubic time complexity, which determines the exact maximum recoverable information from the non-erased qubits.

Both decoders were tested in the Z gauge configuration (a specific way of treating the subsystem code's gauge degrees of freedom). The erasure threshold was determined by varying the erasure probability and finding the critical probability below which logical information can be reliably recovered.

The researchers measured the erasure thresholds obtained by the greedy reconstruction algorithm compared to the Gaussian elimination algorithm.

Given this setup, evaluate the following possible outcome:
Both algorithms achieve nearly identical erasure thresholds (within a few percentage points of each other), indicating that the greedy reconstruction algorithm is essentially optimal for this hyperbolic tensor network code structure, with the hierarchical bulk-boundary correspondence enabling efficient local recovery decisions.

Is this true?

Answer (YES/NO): NO